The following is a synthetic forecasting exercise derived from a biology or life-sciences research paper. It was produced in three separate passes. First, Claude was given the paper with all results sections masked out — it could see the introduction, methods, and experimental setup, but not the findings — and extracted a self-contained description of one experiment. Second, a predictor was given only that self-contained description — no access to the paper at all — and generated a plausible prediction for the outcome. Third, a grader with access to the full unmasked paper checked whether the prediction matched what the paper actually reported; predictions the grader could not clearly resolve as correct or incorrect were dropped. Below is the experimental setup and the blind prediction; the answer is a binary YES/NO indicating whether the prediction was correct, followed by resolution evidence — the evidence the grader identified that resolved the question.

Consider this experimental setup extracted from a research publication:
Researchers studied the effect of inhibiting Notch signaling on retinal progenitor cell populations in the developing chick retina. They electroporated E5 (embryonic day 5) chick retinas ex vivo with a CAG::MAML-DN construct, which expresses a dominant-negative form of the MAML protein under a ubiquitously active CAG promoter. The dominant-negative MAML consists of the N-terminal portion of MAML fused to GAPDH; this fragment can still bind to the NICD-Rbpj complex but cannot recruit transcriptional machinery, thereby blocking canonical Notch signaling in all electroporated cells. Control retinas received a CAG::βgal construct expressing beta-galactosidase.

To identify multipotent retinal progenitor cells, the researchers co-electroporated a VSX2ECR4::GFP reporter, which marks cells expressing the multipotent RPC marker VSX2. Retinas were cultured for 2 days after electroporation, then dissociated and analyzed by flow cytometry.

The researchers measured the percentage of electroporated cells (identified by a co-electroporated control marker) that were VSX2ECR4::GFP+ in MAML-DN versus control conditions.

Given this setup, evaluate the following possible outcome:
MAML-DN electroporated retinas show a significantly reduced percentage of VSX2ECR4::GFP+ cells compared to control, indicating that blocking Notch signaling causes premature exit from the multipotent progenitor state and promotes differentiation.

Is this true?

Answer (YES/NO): NO